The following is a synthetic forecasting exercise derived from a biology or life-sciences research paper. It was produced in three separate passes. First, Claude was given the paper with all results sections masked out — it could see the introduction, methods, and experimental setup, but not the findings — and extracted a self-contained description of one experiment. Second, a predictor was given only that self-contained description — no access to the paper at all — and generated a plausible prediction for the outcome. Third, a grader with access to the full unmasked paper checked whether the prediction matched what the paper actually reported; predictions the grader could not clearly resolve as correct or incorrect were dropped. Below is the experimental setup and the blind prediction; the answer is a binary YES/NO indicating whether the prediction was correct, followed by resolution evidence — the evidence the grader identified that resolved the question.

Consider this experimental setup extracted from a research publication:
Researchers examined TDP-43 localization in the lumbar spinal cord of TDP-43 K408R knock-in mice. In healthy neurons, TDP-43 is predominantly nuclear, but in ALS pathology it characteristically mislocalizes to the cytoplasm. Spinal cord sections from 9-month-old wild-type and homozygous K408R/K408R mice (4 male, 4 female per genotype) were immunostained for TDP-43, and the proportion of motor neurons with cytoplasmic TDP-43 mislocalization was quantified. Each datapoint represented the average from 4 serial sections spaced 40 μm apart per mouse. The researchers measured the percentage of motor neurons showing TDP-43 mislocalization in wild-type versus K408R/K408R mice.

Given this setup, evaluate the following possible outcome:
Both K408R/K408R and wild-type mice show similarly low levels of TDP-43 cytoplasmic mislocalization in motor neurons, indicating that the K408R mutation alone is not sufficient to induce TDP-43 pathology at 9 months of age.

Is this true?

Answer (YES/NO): NO